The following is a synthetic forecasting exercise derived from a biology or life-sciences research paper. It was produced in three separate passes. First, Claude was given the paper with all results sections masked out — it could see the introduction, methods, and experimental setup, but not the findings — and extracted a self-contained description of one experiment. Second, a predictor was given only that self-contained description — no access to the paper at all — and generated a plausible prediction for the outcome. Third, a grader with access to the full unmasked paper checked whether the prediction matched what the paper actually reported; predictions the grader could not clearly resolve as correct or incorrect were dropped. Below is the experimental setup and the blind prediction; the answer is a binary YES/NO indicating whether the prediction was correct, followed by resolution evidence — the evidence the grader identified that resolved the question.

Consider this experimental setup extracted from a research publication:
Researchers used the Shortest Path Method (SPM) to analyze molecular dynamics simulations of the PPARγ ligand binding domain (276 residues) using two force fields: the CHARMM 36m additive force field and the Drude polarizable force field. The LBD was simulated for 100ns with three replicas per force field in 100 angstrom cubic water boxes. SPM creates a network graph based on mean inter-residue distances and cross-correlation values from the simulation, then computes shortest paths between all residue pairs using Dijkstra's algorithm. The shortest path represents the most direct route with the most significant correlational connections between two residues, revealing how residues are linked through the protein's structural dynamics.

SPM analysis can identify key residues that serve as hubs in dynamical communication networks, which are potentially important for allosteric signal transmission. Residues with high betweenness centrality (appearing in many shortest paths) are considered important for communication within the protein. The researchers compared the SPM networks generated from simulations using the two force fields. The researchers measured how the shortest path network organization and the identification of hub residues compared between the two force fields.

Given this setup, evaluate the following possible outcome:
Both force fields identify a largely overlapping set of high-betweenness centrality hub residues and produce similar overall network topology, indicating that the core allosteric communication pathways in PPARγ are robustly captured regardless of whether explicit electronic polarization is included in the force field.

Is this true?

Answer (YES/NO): NO